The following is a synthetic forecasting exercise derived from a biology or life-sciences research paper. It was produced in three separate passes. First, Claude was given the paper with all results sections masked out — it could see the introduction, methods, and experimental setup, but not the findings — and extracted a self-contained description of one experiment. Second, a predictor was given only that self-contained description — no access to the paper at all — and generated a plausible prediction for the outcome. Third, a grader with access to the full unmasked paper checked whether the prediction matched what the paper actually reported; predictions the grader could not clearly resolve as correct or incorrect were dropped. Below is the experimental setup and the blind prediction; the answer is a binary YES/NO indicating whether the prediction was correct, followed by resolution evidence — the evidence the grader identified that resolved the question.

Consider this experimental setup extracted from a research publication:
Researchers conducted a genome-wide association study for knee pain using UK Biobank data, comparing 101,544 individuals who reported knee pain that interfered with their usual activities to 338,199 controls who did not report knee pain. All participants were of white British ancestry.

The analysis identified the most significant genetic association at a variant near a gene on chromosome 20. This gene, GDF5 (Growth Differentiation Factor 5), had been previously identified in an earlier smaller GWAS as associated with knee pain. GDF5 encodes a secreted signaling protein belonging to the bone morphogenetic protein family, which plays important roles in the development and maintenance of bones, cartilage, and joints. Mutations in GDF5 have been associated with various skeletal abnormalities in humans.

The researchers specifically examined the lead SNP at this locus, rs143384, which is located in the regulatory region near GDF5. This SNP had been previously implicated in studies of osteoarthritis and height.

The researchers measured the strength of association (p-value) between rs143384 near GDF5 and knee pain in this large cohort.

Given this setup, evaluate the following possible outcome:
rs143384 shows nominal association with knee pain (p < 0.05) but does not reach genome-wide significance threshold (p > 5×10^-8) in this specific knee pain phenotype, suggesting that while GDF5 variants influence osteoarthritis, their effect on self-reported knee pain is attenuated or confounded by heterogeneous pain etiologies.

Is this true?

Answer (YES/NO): NO